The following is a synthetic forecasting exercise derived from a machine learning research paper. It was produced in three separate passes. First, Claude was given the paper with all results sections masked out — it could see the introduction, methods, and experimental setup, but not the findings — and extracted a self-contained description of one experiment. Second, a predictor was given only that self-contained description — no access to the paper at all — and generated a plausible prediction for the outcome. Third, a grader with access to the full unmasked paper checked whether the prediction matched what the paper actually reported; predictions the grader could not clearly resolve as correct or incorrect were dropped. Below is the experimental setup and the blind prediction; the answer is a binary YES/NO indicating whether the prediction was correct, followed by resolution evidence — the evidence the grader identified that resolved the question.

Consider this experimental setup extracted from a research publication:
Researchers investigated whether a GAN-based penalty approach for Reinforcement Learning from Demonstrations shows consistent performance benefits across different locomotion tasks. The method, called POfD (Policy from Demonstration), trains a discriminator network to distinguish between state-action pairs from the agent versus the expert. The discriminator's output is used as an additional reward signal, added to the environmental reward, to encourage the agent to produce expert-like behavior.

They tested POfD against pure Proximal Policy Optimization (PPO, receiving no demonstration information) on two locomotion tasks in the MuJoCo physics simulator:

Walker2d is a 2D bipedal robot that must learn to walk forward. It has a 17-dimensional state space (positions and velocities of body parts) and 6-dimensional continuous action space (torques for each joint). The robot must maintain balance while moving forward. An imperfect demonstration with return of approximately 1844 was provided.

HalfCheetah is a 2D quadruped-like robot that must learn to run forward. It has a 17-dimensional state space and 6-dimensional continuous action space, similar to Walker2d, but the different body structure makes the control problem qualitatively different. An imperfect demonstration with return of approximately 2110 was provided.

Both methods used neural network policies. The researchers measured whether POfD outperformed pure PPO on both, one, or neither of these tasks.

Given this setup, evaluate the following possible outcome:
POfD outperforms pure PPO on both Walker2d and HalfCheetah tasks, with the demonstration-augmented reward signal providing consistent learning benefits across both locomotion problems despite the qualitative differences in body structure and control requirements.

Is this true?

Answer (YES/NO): NO